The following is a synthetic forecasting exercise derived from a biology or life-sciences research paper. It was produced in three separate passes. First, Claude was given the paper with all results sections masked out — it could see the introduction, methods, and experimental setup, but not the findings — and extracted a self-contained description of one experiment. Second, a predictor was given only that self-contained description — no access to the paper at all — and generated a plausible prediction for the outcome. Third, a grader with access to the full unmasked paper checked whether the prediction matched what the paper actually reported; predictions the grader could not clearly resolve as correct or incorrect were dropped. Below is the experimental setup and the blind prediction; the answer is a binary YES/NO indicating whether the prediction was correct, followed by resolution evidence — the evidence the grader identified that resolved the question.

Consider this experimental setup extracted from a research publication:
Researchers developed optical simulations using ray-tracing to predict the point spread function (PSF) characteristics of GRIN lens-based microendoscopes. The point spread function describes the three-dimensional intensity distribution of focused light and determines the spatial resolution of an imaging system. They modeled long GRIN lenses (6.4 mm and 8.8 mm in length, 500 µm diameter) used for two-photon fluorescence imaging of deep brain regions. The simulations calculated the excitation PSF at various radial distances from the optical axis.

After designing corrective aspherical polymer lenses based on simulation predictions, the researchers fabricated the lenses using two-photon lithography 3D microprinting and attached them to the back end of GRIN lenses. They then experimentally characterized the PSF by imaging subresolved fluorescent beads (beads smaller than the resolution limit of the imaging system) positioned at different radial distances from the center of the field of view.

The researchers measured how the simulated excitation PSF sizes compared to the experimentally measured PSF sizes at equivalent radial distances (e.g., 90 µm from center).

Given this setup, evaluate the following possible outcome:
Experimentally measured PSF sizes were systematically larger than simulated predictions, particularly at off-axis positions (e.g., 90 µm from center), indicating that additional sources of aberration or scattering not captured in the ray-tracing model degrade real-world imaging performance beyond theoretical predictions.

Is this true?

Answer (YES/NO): YES